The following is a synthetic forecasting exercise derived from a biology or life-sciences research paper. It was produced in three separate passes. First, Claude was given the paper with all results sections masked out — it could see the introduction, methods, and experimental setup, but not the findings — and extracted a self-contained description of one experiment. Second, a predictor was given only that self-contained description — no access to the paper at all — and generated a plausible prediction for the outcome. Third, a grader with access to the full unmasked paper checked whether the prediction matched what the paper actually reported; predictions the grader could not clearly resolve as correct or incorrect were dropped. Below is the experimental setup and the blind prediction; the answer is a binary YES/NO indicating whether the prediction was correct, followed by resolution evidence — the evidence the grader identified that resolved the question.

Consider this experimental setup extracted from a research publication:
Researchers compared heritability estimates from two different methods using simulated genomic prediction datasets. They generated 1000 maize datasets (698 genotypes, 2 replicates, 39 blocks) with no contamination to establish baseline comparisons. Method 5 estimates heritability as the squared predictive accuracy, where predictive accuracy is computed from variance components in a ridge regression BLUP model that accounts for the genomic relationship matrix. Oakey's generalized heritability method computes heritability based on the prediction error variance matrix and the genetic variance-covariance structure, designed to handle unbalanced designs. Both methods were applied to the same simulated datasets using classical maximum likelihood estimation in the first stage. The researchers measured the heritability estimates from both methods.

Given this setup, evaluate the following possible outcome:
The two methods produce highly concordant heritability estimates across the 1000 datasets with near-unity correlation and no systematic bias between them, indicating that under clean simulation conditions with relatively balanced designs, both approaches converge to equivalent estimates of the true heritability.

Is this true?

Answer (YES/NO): NO